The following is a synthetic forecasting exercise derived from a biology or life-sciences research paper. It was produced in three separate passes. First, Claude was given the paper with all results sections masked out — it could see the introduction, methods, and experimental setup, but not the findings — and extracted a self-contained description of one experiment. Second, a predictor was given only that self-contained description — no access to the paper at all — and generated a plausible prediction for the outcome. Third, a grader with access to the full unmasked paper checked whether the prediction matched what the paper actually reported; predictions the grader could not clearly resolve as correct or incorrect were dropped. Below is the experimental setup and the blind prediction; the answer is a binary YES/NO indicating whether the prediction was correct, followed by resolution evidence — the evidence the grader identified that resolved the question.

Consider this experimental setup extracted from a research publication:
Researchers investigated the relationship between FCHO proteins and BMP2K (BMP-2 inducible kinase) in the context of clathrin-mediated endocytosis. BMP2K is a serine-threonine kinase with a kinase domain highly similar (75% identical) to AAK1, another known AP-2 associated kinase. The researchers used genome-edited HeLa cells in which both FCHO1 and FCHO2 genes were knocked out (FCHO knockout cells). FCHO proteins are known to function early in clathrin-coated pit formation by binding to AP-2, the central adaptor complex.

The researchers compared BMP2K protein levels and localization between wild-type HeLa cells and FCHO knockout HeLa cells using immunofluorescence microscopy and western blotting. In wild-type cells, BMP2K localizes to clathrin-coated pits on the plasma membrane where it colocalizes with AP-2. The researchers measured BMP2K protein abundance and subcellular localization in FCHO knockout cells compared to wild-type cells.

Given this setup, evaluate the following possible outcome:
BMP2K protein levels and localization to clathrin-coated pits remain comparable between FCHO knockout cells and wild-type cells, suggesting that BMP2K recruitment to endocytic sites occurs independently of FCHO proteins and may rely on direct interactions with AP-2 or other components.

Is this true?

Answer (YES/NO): NO